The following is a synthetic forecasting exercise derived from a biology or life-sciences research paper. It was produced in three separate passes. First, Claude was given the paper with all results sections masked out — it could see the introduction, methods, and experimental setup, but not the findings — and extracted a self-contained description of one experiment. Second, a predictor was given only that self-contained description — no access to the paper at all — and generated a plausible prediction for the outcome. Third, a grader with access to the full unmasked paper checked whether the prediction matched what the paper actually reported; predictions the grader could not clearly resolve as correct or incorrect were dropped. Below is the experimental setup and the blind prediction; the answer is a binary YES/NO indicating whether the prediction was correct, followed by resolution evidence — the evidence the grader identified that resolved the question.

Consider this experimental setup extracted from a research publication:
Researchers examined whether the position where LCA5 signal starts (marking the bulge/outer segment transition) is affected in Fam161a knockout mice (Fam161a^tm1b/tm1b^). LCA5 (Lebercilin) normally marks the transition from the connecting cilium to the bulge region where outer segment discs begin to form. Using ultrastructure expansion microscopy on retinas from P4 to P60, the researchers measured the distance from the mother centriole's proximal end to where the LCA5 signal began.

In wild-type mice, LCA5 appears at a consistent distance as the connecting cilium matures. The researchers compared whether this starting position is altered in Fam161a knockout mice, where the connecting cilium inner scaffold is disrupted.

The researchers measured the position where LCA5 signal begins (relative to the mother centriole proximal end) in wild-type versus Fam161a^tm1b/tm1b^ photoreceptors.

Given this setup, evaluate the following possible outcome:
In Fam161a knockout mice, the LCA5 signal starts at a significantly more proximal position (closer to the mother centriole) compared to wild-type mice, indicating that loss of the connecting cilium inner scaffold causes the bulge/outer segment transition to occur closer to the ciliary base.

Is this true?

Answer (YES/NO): YES